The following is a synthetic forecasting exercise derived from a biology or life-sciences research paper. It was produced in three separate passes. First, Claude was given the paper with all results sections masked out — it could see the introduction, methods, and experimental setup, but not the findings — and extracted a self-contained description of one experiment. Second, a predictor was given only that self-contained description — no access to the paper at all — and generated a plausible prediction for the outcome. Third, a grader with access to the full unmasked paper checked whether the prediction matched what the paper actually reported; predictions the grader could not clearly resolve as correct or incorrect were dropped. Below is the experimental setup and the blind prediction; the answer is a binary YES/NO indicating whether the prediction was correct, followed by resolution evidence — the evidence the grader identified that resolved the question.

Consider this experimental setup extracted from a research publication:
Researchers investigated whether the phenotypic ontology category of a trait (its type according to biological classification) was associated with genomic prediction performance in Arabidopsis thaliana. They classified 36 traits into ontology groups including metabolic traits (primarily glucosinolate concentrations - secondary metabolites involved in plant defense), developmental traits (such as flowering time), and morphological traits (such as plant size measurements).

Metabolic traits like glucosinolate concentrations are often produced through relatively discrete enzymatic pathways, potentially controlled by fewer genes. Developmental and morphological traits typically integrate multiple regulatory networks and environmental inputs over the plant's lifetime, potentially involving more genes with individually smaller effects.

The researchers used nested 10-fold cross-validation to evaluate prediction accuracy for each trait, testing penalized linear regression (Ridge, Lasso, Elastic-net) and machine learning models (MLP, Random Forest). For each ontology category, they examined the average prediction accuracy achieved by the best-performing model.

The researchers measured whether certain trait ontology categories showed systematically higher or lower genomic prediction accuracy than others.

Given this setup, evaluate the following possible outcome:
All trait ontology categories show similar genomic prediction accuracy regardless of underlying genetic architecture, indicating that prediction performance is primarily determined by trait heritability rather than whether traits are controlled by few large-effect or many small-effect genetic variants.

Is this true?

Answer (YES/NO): NO